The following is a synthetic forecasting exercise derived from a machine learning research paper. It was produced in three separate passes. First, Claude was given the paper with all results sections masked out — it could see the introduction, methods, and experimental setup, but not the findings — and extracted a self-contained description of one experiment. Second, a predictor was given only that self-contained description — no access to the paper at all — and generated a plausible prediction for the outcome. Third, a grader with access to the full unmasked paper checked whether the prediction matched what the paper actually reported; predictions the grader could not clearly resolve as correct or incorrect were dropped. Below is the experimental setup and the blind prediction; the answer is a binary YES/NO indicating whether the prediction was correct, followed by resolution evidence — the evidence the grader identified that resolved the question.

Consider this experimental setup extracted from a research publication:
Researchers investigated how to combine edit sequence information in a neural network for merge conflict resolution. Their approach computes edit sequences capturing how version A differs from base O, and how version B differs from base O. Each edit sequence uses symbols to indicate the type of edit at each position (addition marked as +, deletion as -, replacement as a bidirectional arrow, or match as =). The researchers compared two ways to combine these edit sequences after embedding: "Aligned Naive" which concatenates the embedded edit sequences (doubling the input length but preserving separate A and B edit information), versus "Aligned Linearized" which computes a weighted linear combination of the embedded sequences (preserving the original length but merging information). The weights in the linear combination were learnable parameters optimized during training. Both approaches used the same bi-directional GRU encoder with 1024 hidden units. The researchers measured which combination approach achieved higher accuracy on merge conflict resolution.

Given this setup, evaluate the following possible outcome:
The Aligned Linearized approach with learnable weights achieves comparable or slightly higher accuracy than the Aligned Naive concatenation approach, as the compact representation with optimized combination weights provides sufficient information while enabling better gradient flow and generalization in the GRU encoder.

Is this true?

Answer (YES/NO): NO